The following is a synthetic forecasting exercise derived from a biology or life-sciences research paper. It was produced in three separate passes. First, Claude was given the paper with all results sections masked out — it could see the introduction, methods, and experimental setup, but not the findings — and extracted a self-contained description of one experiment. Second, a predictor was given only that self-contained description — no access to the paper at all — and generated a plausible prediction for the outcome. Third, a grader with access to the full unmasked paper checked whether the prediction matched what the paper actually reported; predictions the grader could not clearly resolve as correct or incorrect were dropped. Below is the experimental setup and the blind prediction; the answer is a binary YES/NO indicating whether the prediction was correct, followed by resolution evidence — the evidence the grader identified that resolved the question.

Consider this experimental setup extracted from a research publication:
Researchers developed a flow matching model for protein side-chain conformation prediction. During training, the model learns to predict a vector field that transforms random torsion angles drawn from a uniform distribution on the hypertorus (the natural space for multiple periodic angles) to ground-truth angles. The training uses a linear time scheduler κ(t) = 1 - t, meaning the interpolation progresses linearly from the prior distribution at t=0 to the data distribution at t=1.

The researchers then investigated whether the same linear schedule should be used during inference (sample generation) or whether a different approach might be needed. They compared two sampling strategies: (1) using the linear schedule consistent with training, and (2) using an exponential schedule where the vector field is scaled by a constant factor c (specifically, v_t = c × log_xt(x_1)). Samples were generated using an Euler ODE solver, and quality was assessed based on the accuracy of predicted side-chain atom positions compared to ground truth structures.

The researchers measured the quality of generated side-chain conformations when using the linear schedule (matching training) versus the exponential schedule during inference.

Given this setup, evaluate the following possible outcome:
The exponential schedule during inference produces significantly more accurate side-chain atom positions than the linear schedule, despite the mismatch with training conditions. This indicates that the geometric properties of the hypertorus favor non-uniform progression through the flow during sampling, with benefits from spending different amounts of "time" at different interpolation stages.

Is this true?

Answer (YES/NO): YES